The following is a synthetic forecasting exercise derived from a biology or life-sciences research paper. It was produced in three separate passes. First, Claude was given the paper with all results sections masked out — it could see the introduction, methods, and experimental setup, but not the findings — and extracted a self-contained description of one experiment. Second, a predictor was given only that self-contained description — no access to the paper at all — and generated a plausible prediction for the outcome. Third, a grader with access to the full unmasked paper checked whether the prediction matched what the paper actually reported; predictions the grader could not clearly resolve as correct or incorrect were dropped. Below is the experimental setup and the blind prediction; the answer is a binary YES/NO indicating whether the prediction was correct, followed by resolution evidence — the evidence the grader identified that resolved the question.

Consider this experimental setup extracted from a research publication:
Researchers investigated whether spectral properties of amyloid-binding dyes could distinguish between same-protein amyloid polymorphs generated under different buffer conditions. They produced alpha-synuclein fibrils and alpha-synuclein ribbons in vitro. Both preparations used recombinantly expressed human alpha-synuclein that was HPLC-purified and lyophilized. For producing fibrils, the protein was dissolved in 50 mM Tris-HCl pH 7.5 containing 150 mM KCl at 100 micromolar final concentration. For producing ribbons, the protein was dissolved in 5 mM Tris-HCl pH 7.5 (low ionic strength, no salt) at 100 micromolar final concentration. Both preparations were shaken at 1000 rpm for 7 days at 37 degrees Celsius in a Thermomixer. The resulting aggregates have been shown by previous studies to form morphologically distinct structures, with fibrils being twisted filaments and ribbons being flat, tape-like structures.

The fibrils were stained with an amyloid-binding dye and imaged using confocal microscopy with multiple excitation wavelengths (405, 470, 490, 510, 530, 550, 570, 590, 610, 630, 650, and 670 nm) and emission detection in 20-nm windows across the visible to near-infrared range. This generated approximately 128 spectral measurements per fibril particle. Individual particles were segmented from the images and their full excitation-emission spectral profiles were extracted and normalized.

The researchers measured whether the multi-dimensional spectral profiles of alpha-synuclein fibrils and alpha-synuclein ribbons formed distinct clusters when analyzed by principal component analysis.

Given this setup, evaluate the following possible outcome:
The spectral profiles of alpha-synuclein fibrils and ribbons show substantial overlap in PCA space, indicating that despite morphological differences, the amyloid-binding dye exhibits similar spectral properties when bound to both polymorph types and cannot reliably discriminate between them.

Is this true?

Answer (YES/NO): NO